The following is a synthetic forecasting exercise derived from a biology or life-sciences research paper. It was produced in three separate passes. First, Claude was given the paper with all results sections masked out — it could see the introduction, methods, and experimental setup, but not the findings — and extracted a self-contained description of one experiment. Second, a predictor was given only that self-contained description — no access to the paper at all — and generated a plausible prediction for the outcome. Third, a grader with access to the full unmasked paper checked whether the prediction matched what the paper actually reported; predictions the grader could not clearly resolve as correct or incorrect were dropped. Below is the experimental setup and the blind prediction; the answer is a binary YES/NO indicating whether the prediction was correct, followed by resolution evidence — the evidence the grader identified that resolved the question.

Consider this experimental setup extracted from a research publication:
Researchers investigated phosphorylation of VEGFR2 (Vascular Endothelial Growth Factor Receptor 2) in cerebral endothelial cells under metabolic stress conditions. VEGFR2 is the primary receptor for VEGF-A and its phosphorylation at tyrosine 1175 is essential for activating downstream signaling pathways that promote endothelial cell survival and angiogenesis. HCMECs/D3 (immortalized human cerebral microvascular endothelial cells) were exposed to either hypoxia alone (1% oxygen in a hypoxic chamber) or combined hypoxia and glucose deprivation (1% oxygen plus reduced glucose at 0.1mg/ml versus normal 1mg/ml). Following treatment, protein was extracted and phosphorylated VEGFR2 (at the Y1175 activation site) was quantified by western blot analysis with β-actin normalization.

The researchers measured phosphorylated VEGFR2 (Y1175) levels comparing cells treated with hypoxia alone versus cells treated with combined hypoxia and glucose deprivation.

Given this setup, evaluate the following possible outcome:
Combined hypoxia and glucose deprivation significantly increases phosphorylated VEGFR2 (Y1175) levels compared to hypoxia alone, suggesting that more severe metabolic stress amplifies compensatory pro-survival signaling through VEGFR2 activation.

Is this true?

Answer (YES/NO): NO